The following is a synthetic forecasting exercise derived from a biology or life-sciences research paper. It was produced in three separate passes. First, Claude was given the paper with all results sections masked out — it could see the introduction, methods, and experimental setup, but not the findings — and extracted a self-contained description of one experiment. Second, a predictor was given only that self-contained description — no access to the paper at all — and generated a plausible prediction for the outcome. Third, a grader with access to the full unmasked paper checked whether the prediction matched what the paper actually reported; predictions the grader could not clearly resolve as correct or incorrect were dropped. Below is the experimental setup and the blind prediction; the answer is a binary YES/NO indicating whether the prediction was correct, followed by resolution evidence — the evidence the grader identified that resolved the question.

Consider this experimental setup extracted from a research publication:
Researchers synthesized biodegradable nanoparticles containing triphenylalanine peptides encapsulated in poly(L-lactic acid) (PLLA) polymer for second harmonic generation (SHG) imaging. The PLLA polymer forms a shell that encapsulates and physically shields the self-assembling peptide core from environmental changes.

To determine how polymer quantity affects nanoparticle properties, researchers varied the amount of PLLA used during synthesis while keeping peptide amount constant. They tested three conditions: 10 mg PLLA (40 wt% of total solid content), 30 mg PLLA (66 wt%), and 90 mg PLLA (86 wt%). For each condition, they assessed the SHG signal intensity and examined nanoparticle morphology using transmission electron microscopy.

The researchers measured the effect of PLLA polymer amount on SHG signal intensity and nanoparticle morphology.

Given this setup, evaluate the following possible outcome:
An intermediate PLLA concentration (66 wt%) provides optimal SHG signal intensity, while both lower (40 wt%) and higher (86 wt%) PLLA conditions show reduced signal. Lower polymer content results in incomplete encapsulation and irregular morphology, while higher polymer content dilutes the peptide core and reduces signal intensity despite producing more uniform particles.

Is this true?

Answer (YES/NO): NO